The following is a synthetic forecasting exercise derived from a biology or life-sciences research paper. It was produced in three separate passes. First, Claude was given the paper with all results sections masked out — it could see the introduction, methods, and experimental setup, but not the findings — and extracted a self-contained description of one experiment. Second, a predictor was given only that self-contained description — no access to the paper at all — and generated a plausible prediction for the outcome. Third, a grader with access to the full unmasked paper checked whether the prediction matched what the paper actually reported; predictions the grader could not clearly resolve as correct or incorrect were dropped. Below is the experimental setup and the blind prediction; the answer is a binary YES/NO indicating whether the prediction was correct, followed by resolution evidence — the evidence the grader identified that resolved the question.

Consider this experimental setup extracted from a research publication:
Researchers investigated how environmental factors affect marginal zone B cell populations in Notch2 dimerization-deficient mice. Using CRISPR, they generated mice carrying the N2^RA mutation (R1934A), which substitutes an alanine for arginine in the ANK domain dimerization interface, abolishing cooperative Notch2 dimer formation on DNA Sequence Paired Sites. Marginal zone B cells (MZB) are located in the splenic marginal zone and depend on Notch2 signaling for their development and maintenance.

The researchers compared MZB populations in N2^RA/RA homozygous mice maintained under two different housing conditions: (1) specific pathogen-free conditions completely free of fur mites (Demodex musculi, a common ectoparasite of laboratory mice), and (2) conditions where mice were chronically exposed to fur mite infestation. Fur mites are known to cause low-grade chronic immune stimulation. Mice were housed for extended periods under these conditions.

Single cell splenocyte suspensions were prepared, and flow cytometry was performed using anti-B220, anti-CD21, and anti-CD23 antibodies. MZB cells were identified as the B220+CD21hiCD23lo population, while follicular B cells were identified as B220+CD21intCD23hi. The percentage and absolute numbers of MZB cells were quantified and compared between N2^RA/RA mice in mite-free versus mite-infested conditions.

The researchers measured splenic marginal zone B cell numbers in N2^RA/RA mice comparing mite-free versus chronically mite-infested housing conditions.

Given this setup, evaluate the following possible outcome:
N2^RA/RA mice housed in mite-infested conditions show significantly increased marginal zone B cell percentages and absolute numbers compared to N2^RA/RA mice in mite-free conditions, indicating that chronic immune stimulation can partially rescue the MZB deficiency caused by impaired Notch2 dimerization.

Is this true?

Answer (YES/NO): NO